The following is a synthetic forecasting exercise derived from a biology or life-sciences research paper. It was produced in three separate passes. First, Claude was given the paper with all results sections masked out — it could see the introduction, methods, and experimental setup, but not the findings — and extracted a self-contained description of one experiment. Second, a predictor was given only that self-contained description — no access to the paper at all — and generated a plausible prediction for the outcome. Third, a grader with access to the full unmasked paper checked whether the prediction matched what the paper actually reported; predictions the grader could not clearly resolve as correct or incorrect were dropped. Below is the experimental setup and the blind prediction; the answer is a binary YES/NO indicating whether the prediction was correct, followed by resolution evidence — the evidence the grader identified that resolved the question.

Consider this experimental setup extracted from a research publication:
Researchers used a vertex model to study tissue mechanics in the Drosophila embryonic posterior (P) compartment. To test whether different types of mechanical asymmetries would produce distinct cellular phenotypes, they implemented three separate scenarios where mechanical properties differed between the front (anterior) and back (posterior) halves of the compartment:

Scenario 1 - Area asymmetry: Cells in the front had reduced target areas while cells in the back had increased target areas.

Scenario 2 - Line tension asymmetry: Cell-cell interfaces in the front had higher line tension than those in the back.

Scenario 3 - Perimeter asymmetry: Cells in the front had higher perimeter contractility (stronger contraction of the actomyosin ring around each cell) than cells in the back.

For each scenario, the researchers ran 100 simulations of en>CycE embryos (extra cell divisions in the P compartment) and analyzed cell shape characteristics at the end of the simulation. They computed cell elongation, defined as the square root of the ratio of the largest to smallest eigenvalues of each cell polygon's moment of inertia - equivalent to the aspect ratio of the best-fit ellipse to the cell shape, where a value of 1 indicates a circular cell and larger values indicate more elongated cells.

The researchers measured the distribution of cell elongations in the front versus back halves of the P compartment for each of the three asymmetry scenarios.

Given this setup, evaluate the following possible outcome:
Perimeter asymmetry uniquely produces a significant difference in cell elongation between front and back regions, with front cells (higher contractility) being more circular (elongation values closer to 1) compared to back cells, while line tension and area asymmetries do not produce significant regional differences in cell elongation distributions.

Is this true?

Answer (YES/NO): NO